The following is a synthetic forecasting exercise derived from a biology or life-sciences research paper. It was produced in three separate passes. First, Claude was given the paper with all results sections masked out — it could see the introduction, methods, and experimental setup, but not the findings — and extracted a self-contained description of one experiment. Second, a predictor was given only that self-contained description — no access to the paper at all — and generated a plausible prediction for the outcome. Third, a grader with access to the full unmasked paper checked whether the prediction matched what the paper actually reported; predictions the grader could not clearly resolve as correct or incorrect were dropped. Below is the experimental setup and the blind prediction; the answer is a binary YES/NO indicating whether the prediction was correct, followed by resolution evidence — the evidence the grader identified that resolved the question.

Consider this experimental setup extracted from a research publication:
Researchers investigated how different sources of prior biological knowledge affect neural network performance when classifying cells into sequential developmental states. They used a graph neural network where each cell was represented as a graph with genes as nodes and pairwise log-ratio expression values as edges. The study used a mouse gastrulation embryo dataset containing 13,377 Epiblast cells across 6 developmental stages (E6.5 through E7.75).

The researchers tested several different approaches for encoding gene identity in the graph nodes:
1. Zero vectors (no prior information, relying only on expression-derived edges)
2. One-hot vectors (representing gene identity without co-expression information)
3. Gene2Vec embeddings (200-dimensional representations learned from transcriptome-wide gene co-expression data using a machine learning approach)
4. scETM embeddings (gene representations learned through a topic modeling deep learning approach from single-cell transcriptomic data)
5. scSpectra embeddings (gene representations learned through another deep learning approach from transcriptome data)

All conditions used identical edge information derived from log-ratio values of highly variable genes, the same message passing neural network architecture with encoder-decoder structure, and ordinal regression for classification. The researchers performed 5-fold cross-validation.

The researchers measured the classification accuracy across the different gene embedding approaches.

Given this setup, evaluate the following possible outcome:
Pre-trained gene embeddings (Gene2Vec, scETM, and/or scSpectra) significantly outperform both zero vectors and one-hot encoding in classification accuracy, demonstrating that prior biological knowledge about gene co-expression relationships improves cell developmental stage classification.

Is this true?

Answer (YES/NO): YES